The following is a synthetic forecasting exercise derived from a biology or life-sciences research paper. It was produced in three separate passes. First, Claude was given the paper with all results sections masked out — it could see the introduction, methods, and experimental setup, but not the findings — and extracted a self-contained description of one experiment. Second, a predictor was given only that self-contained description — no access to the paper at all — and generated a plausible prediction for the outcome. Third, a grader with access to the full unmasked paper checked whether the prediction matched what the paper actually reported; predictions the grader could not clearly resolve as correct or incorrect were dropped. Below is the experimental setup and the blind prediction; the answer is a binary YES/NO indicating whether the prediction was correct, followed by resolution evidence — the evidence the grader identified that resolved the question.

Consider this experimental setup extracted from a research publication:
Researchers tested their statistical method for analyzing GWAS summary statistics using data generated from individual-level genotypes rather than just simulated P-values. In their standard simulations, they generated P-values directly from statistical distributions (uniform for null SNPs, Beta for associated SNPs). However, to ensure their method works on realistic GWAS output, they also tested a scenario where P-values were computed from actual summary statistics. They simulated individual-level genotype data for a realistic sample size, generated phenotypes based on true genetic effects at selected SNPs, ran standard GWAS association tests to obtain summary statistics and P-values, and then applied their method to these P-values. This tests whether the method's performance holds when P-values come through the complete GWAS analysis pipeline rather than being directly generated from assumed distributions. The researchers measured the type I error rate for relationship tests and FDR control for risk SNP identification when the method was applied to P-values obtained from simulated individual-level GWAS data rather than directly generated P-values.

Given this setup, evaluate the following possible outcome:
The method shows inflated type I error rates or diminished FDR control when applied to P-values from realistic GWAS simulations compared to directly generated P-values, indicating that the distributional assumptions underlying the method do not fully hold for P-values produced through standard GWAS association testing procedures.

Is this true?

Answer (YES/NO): NO